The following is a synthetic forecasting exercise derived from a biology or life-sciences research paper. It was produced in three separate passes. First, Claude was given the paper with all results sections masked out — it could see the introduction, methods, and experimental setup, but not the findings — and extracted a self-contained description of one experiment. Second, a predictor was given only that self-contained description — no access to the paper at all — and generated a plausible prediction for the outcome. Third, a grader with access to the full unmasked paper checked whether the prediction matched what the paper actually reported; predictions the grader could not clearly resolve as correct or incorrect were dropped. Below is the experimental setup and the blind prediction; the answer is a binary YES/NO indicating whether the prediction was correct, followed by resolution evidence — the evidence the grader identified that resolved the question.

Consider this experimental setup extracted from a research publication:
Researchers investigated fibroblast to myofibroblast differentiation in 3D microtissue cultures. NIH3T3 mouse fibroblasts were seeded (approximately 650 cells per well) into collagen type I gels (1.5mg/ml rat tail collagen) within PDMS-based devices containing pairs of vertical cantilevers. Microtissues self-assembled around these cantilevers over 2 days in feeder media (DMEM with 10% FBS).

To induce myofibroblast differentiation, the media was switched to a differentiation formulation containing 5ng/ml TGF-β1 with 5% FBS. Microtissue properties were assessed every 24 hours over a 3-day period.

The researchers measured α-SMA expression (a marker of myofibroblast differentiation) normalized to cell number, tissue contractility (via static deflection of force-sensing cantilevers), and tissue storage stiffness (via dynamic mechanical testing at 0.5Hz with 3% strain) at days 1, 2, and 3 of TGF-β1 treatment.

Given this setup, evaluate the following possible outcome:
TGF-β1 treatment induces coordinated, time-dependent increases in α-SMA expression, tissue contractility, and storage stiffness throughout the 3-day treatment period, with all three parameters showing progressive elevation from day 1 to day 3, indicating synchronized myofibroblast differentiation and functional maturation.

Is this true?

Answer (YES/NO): NO